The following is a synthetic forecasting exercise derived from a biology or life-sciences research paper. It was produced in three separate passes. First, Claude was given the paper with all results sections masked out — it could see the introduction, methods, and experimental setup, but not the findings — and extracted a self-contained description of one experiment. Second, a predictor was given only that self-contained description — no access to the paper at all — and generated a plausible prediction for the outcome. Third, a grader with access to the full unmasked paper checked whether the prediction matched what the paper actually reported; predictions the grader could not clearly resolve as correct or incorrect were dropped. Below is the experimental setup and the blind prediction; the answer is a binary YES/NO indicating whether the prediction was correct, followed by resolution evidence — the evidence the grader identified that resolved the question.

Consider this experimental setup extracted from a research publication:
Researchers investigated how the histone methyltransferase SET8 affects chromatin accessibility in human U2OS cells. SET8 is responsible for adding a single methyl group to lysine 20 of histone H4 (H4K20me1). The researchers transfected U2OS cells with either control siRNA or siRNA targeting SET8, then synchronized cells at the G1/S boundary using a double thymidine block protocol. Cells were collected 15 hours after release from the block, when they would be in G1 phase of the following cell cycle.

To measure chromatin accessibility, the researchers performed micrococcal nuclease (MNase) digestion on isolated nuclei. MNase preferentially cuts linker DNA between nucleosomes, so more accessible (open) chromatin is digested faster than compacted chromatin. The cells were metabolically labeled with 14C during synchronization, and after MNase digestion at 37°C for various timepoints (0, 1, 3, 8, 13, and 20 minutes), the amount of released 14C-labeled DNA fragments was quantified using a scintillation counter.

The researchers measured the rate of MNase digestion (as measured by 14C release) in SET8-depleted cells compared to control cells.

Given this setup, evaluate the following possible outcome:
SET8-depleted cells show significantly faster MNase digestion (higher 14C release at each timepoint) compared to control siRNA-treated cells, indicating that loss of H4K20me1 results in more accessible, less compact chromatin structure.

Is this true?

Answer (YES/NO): YES